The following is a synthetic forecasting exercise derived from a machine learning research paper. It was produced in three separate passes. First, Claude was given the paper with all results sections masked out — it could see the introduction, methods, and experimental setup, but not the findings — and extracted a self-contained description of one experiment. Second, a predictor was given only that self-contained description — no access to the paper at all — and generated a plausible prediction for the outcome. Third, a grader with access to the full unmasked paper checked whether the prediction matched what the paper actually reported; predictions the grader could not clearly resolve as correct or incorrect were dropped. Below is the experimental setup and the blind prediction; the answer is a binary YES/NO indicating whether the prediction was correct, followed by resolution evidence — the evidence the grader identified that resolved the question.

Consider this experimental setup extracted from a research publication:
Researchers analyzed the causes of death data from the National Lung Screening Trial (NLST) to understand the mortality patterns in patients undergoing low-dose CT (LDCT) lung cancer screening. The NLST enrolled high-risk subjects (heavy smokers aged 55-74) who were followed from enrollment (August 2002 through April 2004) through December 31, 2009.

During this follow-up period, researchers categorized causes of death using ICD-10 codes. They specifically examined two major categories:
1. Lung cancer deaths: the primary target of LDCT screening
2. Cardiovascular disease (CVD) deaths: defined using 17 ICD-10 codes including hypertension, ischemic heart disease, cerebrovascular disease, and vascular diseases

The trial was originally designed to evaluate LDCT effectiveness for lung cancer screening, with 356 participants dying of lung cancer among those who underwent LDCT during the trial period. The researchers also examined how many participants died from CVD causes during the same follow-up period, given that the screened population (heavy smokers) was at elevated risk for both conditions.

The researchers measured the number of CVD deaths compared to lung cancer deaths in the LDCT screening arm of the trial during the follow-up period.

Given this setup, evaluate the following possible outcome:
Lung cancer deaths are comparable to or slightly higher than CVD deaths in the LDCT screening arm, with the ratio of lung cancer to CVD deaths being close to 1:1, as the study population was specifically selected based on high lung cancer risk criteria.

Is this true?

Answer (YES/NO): NO